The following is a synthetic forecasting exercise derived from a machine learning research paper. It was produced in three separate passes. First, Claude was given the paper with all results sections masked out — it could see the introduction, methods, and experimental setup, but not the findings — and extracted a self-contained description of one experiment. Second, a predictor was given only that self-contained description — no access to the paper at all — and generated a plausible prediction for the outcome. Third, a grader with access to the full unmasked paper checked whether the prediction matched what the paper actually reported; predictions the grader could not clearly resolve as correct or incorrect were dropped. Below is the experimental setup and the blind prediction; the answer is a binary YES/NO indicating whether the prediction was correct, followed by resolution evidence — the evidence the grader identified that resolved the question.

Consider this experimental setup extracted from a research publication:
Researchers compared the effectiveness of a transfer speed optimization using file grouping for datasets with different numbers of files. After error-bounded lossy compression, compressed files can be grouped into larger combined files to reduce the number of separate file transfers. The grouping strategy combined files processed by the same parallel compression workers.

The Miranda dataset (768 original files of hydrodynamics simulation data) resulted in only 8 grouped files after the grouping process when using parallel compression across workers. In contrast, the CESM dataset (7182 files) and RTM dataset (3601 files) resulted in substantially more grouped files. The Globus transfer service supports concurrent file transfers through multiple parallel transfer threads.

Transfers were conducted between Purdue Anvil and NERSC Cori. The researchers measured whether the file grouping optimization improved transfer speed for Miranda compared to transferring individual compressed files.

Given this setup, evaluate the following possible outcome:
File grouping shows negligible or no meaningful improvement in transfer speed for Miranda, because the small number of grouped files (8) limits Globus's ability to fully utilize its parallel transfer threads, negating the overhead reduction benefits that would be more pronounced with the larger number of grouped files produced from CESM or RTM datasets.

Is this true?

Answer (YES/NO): YES